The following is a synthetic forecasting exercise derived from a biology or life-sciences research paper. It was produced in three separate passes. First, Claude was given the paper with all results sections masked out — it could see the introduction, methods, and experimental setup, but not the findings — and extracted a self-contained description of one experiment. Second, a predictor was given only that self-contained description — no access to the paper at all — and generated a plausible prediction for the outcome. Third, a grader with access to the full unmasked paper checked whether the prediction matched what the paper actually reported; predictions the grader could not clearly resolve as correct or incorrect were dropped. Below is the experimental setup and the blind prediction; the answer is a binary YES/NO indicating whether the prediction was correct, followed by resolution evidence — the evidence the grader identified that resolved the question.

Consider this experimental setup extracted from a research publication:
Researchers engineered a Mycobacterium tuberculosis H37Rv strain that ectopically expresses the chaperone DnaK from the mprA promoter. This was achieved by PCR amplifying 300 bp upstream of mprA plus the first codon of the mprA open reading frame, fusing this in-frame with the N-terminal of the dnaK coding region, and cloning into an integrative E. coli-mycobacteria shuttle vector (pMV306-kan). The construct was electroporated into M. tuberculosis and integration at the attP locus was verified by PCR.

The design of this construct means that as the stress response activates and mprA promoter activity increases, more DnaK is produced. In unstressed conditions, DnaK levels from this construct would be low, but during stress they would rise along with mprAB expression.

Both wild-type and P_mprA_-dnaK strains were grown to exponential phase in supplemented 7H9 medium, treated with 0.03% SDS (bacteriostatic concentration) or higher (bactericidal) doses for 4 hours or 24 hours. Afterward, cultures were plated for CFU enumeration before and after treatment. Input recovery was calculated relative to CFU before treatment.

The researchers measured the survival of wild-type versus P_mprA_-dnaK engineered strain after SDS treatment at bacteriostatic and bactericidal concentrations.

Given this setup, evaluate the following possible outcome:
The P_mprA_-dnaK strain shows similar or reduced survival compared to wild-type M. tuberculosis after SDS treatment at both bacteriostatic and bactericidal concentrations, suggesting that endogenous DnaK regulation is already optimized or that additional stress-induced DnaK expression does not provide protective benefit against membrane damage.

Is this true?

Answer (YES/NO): YES